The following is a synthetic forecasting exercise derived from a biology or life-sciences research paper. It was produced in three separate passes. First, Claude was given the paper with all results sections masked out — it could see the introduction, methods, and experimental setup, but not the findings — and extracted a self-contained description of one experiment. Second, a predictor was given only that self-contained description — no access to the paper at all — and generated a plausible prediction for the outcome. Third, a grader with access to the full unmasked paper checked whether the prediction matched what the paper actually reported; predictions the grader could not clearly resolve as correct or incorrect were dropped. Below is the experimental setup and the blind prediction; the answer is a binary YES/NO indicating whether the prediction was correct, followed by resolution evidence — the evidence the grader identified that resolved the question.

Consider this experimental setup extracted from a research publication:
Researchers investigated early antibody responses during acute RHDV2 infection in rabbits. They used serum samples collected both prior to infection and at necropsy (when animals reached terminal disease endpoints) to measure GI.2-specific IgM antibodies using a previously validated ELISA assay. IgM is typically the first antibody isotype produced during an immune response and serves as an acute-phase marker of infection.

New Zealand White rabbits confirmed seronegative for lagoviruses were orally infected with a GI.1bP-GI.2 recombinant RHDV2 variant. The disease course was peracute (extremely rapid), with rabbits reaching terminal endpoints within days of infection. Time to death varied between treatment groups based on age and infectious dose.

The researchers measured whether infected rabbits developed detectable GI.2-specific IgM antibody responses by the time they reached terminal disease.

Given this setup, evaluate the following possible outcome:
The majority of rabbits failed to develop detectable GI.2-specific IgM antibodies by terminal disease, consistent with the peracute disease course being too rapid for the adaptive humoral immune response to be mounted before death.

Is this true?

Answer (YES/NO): NO